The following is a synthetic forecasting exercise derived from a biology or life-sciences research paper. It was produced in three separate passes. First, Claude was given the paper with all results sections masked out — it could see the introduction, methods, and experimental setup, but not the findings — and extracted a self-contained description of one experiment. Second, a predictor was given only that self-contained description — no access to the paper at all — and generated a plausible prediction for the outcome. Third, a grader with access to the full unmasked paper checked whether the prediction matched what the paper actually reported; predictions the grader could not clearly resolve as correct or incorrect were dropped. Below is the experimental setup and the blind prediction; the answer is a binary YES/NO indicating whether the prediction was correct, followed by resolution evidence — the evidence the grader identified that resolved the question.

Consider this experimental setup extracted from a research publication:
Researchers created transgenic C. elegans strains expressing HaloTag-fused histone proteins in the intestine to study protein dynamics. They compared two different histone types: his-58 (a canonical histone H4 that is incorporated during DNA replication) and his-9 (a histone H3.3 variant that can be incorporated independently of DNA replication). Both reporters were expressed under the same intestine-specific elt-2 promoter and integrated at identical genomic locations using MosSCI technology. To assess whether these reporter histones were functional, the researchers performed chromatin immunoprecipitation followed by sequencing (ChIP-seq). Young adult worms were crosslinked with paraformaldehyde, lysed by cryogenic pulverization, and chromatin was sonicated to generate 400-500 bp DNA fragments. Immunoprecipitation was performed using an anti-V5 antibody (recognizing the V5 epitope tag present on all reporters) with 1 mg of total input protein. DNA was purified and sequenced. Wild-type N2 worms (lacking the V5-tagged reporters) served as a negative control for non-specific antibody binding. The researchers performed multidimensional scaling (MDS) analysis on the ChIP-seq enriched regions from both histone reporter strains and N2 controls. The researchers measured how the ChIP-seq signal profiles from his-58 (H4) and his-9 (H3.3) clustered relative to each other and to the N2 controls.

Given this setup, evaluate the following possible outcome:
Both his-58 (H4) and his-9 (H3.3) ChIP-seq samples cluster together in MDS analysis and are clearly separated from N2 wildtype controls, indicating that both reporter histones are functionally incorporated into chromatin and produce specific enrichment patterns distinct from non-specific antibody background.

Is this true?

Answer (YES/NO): NO